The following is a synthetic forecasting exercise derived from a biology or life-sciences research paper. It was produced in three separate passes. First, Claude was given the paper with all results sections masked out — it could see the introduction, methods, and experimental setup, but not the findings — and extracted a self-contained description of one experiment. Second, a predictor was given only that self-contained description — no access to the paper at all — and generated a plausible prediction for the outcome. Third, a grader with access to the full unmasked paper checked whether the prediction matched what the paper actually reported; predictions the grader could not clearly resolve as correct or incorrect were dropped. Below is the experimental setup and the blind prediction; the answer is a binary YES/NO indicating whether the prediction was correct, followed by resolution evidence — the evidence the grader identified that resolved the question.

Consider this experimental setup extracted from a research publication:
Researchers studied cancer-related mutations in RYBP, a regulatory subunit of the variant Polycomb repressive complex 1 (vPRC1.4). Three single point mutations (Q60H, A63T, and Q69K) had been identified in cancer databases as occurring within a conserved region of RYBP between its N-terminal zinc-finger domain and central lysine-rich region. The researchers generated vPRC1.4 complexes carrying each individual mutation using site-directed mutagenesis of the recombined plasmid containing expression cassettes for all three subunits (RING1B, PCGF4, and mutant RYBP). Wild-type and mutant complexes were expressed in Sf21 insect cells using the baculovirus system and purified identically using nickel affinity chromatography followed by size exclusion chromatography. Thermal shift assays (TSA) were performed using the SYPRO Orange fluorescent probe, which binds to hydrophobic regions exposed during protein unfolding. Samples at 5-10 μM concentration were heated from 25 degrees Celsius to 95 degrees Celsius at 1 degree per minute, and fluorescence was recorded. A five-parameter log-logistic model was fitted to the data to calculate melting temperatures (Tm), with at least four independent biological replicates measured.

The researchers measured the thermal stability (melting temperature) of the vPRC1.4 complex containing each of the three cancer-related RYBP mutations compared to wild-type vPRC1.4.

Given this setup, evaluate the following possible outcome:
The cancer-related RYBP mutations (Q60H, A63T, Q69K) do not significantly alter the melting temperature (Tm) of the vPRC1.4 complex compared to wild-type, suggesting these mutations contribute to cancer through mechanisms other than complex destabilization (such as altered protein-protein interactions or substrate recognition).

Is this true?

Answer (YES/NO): NO